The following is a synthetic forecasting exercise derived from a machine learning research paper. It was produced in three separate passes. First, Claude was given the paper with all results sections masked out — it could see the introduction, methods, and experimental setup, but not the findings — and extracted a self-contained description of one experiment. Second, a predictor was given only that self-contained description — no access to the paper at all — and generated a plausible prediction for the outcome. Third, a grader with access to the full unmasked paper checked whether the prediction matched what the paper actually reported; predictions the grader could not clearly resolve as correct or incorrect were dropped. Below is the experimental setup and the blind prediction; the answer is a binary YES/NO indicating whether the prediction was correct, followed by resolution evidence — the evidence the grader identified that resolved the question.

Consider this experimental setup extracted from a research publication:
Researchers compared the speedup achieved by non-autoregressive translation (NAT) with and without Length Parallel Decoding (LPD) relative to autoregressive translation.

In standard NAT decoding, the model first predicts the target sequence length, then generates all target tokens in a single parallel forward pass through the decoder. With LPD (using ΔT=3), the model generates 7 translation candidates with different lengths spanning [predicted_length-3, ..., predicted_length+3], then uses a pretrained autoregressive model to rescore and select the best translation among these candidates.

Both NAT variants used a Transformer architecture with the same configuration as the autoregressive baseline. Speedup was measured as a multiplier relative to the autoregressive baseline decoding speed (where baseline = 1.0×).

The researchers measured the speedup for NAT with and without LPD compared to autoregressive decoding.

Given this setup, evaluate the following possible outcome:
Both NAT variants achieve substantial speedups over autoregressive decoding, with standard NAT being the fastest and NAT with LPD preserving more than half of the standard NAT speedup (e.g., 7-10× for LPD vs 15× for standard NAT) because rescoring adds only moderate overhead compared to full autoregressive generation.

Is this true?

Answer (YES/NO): YES